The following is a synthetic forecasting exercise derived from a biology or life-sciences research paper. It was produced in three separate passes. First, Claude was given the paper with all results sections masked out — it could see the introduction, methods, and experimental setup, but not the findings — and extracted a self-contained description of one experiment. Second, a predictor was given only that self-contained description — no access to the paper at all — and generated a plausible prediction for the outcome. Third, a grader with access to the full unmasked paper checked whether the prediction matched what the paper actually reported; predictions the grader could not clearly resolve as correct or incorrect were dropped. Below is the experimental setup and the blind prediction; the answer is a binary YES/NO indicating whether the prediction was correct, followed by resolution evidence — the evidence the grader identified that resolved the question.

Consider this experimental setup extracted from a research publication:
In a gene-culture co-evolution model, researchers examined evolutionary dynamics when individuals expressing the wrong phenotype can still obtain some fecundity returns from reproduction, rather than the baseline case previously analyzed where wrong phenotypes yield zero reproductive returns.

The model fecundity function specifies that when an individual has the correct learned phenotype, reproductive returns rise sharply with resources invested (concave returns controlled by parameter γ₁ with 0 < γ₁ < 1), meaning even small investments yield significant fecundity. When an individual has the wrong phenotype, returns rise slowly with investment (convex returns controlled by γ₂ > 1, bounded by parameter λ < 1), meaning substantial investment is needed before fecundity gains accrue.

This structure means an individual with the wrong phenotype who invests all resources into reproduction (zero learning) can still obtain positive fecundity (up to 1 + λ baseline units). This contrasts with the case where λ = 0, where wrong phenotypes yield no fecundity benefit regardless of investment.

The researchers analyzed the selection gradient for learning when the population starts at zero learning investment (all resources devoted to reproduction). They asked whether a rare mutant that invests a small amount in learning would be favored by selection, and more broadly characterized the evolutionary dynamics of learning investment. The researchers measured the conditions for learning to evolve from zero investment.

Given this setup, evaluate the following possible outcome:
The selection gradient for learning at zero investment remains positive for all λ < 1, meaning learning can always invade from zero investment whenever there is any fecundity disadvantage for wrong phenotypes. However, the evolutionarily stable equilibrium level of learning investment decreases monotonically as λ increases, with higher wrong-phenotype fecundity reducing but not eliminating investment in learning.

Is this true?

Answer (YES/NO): NO